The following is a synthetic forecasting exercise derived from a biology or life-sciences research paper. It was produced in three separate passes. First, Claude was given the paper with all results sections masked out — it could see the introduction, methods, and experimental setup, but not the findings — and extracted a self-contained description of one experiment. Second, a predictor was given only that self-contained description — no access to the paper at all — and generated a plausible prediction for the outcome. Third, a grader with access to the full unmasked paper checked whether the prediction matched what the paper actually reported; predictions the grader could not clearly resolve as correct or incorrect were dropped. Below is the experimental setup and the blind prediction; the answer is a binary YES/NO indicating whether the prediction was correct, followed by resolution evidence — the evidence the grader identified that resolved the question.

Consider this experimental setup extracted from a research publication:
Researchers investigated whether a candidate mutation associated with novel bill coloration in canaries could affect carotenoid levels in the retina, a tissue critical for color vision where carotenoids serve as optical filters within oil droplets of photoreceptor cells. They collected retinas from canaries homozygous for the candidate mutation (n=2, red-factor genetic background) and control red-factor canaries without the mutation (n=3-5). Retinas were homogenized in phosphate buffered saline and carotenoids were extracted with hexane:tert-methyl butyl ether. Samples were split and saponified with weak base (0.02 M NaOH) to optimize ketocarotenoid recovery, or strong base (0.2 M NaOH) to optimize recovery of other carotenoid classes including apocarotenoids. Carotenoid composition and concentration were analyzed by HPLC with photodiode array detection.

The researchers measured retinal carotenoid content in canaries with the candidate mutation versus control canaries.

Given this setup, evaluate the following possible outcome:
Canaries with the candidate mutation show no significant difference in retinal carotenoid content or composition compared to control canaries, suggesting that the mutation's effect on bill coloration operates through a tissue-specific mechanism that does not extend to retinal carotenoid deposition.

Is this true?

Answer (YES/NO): NO